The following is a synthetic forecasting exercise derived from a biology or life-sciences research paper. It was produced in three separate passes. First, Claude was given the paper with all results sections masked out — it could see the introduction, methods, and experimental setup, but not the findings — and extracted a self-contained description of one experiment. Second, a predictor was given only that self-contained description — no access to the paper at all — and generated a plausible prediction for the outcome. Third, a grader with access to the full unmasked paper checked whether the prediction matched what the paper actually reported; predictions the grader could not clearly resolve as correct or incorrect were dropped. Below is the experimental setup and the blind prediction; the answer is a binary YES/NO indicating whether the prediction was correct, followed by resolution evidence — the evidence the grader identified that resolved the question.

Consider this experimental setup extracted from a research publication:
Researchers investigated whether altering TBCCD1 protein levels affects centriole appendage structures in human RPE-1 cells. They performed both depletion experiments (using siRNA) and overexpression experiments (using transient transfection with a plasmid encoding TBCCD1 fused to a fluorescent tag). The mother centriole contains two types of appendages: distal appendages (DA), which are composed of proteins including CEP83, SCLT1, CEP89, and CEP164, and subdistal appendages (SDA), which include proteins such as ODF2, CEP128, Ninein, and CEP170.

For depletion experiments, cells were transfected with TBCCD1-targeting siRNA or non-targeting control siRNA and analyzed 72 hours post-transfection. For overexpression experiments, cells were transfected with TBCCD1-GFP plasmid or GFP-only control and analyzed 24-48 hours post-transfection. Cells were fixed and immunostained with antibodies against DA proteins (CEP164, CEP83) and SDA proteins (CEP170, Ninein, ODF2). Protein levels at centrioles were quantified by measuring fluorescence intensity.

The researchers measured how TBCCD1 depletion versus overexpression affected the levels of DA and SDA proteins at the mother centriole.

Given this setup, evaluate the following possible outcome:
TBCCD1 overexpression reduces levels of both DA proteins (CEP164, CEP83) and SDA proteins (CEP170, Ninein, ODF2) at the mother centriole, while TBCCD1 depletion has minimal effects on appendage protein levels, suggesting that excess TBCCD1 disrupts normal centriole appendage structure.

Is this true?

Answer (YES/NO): NO